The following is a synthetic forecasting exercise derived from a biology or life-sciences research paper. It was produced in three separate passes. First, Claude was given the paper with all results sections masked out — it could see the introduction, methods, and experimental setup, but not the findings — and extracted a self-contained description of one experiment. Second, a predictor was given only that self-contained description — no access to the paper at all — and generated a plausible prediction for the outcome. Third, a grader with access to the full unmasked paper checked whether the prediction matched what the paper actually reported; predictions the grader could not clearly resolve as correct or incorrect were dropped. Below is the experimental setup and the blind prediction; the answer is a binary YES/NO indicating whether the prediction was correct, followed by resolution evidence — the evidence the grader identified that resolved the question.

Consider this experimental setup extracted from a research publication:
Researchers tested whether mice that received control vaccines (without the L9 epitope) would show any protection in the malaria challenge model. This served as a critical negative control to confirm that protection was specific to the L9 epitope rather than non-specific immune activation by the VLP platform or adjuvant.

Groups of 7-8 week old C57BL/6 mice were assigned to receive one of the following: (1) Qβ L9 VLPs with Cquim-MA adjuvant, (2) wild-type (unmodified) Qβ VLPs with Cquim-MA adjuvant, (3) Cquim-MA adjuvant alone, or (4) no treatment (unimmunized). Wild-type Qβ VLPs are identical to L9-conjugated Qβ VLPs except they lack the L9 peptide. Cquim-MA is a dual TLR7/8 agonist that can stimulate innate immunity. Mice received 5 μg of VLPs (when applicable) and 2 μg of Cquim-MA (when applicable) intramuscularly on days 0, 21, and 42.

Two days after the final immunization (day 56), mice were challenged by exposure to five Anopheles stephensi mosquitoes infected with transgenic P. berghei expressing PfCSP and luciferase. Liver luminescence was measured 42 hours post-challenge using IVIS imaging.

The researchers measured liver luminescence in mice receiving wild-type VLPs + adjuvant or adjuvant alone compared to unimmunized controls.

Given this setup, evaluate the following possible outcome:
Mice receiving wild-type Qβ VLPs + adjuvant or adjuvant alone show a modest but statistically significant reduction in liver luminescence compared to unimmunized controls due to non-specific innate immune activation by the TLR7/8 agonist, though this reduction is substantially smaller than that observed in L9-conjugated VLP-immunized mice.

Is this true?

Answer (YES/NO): NO